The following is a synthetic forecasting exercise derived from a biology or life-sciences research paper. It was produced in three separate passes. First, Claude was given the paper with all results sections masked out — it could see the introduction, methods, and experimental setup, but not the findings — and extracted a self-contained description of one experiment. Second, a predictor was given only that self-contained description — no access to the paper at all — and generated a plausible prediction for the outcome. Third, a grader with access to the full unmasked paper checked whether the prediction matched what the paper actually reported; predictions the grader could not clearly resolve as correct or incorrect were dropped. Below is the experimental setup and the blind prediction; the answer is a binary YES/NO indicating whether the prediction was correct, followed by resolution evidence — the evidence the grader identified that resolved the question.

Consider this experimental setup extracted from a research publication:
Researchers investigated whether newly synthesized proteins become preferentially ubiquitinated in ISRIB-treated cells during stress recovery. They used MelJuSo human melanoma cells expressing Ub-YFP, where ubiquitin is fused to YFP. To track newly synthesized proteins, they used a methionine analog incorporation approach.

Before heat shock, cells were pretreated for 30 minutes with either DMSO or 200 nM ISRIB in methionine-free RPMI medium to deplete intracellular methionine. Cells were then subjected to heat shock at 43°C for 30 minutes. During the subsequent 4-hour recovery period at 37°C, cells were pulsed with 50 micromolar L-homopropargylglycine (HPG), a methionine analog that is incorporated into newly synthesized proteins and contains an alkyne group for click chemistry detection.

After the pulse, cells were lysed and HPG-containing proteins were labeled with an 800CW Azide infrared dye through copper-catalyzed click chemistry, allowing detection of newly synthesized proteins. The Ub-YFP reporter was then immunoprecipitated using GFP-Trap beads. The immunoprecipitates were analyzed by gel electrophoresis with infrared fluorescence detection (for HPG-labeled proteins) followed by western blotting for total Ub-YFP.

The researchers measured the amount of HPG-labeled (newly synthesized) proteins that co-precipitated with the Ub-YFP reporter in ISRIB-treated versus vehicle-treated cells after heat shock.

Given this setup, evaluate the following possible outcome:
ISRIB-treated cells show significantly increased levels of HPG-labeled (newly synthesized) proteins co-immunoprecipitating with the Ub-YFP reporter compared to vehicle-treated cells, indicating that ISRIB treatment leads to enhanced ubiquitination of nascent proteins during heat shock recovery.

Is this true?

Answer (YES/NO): NO